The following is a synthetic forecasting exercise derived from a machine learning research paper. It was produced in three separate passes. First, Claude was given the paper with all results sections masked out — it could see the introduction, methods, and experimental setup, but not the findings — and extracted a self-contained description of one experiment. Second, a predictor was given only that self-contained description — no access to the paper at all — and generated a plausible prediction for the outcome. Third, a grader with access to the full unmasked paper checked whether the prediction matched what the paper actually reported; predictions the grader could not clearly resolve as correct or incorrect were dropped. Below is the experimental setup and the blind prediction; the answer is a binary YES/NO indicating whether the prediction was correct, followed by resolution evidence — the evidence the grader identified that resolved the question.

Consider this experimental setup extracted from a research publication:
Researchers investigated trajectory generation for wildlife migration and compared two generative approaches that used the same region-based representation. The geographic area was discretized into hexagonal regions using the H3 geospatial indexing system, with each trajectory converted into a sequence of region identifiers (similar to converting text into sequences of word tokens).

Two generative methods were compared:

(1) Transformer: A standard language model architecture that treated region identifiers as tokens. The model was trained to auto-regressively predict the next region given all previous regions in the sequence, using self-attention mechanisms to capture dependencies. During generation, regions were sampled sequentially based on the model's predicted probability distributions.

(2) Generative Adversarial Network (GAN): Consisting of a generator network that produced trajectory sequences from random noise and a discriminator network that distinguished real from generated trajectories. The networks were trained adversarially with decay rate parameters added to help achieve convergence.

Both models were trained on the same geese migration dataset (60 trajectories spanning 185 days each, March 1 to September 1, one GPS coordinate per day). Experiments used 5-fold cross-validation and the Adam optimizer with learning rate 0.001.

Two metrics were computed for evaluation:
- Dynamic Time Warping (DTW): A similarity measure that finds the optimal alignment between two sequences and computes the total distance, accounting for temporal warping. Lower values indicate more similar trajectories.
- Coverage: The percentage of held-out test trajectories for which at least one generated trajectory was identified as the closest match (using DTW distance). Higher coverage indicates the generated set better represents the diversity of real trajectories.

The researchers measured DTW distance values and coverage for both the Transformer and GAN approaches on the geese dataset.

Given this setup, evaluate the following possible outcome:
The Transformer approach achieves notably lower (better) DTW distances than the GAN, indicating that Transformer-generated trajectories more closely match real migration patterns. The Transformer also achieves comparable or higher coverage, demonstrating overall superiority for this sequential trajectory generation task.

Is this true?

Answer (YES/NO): NO